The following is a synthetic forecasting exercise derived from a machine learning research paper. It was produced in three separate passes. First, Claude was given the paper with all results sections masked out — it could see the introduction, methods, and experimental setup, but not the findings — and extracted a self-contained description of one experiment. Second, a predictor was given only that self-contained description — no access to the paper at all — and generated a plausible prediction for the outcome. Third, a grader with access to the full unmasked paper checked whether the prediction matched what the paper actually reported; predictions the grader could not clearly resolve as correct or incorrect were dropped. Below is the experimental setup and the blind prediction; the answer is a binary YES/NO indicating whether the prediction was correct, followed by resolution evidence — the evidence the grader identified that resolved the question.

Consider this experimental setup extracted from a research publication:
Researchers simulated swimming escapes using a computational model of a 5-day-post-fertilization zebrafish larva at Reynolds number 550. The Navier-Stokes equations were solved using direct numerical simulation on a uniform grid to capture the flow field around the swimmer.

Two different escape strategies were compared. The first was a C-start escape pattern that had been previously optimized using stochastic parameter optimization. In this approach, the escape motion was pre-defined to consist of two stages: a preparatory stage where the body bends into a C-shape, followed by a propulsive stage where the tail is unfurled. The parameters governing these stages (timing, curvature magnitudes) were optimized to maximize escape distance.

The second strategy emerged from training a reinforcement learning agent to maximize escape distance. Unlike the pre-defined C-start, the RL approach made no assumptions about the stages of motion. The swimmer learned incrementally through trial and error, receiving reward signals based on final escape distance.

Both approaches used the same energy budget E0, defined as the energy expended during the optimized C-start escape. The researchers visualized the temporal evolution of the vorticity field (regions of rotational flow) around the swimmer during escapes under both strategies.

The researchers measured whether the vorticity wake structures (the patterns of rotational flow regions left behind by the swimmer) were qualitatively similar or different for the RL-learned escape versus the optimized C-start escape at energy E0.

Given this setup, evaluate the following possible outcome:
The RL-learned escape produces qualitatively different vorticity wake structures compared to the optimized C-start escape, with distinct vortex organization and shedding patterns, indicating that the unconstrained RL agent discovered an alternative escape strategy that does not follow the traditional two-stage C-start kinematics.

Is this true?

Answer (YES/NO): NO